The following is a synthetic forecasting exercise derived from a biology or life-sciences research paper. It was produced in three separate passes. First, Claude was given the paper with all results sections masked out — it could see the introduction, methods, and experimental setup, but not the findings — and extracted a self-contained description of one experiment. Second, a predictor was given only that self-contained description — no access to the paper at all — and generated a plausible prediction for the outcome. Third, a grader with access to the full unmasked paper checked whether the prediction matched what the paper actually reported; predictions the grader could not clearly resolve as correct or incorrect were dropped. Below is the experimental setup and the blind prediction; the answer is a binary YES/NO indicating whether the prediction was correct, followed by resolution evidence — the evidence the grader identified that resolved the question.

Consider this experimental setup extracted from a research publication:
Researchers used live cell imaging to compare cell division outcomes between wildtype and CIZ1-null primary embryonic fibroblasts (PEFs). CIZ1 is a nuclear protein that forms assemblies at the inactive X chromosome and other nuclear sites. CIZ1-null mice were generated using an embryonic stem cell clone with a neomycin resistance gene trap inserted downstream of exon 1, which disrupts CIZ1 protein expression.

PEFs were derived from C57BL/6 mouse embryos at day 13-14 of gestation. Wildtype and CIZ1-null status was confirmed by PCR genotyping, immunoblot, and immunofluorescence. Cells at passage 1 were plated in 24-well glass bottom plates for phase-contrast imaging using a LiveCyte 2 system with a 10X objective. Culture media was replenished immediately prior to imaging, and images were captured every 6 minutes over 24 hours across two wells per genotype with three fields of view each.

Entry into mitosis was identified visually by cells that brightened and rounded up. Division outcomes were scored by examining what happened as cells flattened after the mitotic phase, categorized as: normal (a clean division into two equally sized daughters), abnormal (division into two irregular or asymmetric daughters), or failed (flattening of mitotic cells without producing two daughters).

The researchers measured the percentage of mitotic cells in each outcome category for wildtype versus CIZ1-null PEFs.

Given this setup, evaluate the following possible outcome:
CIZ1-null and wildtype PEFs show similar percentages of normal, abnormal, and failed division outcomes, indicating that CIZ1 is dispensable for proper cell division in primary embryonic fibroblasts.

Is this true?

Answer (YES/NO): NO